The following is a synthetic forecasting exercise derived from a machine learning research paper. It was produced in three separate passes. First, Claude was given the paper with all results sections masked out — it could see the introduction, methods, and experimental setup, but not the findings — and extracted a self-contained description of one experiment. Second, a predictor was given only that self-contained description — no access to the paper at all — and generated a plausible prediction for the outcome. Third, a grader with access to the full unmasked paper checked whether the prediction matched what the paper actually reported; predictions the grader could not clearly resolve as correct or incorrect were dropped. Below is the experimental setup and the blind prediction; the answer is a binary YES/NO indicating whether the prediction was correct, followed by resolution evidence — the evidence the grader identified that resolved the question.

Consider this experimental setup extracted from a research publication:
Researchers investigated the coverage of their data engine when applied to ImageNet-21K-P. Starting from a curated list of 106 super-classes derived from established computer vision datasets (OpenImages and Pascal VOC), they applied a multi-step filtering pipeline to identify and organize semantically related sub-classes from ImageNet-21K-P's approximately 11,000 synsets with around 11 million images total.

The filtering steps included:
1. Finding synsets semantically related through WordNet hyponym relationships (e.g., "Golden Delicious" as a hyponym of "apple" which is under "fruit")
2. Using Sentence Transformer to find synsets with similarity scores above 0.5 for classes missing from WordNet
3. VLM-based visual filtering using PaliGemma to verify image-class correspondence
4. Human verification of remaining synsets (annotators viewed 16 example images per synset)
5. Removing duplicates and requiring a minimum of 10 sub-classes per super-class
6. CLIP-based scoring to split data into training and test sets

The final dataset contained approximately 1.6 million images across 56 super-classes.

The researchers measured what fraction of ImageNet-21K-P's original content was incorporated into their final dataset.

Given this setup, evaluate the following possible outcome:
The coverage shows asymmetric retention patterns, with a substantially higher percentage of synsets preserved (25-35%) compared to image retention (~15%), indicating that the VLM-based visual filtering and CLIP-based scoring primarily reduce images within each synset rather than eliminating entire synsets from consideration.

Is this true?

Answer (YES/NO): NO